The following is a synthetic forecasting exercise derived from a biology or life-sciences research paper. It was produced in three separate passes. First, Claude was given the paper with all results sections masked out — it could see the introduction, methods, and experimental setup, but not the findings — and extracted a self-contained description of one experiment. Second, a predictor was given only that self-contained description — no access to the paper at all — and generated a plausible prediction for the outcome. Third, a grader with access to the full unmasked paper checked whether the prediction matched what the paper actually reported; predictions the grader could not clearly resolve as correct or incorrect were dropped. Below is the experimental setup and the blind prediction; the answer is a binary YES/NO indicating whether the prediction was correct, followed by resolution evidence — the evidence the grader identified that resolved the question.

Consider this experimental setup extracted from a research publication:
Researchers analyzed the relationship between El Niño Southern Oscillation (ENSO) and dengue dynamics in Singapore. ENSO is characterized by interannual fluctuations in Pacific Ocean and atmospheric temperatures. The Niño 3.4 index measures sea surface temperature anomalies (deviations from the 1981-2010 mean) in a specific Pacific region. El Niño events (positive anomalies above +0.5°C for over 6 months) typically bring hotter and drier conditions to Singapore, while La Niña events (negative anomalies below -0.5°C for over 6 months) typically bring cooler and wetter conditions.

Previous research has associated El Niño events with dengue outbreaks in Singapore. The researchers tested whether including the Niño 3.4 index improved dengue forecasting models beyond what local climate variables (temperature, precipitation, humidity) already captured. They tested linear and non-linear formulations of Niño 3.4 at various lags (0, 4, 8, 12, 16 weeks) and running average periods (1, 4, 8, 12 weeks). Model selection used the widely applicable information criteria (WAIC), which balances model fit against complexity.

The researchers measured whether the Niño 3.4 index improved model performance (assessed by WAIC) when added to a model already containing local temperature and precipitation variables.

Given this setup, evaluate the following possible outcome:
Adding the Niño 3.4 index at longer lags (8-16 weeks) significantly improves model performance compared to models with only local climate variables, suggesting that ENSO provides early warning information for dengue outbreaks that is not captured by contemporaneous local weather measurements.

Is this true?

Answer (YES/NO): NO